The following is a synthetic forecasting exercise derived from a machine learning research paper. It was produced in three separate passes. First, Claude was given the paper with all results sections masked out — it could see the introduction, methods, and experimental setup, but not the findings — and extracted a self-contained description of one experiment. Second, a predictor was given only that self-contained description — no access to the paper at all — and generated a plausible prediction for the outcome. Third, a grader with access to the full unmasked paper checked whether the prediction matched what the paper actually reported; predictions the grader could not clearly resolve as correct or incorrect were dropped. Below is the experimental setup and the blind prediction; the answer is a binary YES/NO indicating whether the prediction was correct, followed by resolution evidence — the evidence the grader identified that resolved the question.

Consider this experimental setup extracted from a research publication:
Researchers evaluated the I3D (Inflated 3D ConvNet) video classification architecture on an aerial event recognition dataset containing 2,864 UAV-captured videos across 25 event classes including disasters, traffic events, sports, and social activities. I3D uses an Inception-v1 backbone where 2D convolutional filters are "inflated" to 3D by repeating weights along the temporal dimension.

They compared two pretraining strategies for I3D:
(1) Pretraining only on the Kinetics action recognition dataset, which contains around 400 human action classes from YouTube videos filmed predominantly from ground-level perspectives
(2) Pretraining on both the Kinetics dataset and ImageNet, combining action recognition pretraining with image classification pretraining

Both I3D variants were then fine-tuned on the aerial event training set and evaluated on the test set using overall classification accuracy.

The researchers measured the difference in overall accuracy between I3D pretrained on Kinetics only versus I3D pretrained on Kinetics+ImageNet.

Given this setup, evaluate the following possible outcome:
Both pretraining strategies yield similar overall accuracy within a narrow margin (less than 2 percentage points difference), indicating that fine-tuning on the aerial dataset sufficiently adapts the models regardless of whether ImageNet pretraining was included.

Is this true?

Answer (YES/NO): NO